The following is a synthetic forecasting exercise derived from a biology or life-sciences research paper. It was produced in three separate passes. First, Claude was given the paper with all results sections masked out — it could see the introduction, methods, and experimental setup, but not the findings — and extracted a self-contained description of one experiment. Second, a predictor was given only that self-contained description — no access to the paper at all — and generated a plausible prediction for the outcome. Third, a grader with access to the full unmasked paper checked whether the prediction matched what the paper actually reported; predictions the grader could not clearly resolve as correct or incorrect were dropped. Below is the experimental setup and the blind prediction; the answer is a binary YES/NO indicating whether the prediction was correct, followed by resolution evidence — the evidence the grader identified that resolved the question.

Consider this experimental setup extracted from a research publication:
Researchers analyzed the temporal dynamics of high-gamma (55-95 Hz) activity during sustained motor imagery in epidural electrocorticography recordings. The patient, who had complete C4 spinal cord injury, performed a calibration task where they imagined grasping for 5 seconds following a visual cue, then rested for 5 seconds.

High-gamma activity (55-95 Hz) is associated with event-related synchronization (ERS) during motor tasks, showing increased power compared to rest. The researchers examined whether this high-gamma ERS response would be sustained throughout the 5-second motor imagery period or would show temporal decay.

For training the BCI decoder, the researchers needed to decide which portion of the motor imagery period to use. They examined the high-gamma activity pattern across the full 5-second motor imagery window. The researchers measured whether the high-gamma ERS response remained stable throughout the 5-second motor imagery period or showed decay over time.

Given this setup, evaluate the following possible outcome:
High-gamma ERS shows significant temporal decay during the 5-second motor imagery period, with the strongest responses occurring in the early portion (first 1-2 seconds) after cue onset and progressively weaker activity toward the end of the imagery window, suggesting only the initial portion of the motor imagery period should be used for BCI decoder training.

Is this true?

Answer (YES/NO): YES